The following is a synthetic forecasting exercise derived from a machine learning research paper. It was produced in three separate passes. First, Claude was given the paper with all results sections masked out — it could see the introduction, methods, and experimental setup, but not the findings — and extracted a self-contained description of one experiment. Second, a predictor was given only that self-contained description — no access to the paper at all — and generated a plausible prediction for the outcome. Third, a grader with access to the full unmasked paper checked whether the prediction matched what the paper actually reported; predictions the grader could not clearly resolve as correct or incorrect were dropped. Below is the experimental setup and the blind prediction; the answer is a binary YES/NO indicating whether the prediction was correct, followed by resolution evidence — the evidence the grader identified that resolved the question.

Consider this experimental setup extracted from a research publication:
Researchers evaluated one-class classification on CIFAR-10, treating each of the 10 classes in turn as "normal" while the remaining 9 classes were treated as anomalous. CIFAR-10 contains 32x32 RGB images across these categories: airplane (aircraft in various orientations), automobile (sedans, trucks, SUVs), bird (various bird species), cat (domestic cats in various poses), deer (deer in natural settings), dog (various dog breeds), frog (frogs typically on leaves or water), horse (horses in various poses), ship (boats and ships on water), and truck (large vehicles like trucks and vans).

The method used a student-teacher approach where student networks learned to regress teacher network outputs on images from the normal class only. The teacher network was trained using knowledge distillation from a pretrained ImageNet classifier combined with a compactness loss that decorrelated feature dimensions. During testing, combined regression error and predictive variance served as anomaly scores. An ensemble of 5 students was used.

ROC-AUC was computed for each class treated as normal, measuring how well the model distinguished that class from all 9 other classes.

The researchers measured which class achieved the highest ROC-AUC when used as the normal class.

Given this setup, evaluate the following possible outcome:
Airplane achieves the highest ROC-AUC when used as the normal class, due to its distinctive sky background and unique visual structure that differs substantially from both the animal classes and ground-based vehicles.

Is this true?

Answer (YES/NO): NO